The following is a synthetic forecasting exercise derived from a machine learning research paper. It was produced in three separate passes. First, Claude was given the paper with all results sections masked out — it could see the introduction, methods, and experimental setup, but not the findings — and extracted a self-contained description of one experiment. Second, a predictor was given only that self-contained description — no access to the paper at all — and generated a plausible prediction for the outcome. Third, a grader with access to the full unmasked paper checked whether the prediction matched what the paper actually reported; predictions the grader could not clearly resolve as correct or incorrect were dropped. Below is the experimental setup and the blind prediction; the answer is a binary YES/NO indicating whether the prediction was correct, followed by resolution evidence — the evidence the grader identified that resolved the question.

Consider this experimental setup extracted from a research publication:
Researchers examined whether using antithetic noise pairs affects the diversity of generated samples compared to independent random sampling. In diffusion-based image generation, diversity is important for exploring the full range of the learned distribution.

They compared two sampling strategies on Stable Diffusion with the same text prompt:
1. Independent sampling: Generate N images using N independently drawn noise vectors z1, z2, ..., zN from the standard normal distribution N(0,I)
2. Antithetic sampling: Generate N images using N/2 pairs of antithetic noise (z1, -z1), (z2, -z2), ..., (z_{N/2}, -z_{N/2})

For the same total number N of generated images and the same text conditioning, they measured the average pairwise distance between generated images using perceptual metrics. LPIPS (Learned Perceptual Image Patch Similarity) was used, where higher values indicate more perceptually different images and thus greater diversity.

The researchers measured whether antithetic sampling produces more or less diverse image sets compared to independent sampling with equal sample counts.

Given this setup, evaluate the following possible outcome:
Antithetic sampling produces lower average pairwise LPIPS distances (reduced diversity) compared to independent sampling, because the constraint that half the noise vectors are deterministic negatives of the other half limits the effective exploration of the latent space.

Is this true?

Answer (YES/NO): NO